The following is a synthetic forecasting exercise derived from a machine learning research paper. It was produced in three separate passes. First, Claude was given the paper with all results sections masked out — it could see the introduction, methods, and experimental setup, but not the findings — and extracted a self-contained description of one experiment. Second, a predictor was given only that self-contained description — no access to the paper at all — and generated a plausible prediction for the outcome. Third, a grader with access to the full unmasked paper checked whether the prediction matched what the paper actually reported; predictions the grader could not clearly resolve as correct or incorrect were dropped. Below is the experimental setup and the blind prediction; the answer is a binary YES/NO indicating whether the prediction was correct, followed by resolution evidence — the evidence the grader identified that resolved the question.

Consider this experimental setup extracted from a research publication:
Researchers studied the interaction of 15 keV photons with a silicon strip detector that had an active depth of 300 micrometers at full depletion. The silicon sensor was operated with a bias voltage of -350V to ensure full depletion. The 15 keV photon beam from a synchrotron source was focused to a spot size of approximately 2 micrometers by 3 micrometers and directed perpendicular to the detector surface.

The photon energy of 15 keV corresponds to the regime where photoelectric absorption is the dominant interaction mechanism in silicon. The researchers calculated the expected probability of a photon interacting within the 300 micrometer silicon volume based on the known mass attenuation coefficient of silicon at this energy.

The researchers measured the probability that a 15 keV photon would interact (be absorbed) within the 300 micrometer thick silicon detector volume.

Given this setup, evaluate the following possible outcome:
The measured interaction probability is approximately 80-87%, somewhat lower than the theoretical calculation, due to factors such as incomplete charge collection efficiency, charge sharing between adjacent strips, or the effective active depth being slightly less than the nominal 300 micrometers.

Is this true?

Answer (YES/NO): NO